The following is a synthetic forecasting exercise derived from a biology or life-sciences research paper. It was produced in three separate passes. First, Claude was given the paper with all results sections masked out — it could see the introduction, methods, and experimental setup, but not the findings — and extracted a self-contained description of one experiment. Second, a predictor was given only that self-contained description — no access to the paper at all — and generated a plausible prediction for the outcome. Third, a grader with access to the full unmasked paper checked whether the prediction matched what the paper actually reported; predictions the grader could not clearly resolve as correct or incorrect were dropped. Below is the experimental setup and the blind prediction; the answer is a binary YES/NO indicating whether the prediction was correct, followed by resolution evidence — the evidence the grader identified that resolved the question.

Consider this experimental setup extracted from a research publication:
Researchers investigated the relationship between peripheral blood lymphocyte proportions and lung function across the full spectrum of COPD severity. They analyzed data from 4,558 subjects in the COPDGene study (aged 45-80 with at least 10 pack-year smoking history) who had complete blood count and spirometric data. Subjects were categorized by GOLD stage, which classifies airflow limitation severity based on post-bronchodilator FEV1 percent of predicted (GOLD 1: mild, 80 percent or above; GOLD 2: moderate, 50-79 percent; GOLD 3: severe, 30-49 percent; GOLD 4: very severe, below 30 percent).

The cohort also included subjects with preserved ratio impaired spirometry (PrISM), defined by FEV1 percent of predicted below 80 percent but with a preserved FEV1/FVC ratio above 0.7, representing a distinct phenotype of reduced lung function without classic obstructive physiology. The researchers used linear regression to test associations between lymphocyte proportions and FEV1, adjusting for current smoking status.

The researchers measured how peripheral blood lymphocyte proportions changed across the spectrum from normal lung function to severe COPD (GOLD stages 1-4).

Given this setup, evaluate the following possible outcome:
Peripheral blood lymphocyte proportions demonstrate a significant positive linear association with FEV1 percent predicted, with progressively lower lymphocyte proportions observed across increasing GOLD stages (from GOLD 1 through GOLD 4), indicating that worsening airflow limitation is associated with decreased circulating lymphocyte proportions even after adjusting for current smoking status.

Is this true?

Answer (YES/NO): YES